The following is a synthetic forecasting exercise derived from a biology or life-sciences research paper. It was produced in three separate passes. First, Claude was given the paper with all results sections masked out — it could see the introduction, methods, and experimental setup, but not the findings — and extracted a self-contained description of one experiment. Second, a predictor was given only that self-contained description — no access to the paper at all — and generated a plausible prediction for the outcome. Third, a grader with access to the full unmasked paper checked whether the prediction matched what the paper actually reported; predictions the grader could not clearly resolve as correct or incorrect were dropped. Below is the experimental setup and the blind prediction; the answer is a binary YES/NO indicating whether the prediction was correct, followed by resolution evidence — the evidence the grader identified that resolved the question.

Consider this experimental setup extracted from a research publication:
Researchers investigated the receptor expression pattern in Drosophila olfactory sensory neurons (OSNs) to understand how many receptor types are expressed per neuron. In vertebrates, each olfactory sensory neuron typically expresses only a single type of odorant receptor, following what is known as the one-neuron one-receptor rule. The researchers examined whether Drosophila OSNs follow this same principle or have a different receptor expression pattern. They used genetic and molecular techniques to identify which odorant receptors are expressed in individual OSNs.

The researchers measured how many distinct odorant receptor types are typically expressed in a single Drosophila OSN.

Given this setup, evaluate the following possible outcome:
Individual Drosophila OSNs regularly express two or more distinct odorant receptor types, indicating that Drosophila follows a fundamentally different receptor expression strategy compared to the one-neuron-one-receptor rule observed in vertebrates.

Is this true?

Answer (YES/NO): NO